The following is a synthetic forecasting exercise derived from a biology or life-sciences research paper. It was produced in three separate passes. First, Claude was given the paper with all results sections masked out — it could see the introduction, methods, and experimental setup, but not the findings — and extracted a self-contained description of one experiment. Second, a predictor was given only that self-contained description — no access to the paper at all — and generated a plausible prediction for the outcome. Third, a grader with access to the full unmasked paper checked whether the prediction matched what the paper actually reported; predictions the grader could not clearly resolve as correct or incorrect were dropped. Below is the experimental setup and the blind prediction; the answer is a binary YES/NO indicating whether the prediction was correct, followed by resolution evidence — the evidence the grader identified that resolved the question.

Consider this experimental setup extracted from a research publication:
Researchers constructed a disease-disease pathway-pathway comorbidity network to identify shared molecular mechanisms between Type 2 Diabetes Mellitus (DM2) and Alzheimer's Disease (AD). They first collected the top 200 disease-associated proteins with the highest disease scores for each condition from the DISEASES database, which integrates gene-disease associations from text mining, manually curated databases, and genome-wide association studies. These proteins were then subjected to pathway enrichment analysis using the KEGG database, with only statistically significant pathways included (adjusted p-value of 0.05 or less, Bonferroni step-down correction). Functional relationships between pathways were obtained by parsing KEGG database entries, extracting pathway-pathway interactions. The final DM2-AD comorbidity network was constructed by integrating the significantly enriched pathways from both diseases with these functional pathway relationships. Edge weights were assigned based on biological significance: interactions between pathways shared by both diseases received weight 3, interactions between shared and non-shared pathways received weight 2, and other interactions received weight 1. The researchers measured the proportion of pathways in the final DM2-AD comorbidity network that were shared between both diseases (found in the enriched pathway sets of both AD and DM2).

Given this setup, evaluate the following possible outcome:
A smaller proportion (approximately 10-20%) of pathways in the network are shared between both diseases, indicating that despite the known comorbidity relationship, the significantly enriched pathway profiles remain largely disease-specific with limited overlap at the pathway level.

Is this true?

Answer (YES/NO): NO